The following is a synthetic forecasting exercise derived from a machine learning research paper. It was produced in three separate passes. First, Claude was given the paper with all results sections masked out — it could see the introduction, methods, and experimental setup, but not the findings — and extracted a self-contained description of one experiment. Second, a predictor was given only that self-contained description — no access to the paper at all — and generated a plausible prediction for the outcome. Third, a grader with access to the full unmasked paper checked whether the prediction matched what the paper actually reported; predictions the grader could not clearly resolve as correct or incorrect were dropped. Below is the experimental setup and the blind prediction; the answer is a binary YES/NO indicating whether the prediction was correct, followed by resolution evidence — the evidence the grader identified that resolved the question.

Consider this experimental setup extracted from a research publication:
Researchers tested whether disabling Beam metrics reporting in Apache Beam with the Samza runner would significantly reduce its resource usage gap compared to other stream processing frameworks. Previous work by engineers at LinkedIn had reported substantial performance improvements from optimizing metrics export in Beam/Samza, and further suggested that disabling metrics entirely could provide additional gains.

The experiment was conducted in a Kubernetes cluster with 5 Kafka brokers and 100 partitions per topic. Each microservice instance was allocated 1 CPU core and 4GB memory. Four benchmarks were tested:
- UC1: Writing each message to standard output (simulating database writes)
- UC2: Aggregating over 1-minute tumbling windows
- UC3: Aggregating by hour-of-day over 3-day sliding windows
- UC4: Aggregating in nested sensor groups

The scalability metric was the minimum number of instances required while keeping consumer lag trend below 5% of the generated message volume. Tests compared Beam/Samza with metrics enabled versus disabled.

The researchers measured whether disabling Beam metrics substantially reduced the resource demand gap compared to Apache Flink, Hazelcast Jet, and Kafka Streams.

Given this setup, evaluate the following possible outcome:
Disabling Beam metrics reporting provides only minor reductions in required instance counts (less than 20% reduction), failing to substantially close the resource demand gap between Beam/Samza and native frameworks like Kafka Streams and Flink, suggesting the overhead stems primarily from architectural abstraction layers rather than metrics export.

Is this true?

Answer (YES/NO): YES